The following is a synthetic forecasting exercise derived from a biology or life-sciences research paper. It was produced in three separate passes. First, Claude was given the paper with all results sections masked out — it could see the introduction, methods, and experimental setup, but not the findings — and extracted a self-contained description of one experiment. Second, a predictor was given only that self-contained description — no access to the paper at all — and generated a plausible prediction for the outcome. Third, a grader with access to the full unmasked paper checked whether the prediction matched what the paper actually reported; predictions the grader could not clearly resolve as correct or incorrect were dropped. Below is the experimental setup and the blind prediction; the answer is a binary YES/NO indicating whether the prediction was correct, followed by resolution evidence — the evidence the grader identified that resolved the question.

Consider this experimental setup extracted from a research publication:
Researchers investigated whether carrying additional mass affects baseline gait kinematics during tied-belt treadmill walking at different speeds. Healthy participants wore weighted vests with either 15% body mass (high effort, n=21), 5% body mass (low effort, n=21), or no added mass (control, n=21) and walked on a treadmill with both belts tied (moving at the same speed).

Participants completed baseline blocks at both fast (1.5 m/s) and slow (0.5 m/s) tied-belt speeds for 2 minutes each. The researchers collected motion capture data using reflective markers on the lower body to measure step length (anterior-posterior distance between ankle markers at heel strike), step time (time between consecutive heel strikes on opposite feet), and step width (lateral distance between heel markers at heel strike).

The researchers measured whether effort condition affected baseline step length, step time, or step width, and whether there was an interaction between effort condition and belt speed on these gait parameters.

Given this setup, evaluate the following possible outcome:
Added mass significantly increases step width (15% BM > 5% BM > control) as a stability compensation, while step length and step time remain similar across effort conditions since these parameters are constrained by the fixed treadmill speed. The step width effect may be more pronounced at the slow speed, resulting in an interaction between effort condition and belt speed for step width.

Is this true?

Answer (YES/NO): NO